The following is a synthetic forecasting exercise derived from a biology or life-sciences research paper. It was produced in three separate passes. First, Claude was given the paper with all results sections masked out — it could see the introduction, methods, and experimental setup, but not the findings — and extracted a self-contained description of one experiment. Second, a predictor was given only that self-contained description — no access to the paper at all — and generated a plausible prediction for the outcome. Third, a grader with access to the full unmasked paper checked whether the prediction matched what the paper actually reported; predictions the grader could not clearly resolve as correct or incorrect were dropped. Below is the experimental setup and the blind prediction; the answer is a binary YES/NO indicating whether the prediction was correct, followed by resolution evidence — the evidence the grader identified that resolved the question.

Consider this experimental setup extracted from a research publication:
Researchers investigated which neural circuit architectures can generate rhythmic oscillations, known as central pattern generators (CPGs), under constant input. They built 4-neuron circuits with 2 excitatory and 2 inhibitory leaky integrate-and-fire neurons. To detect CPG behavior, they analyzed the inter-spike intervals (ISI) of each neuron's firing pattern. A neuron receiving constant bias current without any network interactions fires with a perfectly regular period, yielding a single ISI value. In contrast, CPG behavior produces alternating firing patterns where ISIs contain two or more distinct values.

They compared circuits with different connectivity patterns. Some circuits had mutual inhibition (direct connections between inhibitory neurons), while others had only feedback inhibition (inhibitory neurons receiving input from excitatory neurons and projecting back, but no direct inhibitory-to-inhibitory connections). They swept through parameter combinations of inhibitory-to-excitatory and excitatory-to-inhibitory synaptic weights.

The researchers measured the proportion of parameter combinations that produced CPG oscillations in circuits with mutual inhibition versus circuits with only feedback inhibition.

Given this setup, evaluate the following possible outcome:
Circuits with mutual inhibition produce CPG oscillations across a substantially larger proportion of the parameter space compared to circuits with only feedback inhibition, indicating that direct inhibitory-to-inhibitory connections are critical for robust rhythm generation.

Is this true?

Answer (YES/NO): NO